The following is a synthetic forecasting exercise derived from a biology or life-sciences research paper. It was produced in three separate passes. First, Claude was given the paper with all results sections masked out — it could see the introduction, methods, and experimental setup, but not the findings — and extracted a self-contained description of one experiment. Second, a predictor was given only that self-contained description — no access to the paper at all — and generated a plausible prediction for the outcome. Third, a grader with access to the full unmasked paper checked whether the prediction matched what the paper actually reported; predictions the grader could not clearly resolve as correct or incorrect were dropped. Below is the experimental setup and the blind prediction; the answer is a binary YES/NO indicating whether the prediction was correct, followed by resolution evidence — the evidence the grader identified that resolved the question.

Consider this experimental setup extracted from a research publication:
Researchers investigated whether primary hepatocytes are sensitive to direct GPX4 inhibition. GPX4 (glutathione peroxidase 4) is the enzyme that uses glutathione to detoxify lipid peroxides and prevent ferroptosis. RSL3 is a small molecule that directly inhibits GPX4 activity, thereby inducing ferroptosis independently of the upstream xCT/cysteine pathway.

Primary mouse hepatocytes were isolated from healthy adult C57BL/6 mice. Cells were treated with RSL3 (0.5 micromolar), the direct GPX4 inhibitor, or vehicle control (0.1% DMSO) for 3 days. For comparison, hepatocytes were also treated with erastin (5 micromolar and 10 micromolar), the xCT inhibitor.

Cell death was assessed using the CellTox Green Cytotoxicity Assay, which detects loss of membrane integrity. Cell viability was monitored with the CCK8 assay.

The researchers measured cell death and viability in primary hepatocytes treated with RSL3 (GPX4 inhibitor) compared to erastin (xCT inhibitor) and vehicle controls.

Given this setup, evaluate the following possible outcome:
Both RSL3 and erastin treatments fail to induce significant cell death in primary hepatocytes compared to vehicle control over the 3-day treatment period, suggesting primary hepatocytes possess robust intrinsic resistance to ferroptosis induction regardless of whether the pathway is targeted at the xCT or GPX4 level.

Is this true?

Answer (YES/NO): NO